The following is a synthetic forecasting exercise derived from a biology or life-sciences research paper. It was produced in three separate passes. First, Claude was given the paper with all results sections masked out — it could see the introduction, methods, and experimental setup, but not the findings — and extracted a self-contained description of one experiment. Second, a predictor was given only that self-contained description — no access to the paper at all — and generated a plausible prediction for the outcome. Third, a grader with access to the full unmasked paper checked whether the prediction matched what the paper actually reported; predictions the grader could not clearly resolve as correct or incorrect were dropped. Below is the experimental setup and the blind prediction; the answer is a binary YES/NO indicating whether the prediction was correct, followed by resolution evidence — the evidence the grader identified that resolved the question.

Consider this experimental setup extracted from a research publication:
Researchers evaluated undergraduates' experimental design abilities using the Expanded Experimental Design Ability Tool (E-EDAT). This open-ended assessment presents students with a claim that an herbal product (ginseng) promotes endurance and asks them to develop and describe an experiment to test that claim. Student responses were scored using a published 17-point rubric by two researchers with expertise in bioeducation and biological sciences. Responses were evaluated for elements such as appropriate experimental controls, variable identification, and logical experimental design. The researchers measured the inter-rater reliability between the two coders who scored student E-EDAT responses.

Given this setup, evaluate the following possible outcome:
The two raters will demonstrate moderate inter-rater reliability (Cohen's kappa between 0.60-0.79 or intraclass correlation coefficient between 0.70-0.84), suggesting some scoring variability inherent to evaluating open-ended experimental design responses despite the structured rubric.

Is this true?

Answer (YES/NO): NO